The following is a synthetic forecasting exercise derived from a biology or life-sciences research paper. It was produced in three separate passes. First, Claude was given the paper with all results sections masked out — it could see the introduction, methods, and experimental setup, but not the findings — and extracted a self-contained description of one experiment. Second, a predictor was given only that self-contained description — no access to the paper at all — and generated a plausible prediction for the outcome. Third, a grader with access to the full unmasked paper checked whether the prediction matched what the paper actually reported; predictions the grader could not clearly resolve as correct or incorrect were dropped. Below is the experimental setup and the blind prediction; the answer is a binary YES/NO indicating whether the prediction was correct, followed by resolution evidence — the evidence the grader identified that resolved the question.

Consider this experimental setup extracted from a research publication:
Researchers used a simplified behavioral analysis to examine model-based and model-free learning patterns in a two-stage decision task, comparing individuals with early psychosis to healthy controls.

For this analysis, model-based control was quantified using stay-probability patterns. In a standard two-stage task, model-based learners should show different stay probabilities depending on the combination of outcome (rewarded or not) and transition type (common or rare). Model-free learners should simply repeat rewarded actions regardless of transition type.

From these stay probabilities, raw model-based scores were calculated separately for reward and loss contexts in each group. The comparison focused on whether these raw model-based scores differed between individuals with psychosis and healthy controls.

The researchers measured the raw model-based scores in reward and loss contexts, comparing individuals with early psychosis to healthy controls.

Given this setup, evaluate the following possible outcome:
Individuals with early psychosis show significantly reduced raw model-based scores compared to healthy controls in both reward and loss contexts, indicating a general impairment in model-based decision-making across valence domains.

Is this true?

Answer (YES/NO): YES